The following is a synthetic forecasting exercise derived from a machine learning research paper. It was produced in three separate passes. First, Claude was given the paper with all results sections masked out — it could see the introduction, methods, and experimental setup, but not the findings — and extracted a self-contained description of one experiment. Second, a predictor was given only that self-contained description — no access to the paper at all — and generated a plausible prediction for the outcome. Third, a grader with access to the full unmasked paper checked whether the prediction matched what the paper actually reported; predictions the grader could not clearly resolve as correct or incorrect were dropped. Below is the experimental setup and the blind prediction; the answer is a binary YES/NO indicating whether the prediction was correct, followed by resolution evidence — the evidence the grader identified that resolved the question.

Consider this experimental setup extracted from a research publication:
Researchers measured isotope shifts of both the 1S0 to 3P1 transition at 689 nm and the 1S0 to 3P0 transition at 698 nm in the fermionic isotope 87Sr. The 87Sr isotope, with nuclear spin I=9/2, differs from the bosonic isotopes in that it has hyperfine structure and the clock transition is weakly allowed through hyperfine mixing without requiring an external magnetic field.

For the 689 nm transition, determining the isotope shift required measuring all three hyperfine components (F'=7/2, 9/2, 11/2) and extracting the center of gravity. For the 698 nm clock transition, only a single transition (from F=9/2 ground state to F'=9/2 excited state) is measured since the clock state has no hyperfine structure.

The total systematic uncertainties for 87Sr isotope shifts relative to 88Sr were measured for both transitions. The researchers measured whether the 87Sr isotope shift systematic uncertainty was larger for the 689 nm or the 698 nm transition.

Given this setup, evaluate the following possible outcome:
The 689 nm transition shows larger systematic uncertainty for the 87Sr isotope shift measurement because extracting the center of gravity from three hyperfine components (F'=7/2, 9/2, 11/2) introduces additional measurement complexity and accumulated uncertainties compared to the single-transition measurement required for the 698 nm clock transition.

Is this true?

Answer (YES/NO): NO